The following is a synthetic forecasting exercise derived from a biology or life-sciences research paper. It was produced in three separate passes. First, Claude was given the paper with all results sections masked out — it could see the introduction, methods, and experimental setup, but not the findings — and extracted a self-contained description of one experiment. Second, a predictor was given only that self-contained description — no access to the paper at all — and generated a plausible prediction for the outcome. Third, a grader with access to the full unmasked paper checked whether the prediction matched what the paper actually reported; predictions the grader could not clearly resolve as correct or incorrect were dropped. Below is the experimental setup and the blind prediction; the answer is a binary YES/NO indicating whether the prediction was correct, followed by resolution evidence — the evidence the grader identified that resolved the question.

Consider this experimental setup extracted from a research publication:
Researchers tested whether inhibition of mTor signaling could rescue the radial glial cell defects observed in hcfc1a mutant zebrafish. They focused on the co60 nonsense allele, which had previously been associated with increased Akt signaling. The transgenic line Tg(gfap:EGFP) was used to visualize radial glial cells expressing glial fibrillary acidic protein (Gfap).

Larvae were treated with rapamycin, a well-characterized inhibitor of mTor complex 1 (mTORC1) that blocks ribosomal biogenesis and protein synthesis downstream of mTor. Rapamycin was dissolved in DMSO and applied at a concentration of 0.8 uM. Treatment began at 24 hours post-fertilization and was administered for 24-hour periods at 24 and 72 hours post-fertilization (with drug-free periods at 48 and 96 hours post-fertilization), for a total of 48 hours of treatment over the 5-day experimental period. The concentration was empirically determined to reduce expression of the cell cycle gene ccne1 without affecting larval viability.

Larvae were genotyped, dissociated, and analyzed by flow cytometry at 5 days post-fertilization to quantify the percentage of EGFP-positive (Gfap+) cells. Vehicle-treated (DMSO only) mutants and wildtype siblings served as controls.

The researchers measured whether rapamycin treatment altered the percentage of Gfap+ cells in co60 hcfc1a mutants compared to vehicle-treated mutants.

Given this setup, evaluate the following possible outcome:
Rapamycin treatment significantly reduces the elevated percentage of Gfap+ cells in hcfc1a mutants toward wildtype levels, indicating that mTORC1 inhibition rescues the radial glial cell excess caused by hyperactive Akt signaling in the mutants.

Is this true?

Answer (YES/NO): NO